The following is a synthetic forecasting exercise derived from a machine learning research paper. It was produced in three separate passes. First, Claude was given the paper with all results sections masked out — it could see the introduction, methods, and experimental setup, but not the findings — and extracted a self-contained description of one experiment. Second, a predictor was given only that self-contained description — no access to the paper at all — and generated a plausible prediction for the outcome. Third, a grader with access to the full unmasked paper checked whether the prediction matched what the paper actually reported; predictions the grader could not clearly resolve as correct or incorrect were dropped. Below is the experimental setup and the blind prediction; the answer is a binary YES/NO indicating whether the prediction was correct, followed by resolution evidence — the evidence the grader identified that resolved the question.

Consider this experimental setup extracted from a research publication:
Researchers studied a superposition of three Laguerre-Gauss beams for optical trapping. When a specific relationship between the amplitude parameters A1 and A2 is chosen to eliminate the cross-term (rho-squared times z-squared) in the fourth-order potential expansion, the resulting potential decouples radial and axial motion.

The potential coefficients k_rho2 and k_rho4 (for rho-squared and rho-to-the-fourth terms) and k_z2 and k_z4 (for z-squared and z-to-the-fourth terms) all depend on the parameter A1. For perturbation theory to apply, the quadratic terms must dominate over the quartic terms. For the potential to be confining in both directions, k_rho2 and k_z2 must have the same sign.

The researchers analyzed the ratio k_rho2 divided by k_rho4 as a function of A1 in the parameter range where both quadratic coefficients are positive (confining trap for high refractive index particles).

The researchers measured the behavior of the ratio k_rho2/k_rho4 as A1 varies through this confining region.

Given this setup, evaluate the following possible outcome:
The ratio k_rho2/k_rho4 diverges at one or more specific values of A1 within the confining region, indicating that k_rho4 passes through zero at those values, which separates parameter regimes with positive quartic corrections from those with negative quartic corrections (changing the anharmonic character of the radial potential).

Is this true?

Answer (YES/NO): NO